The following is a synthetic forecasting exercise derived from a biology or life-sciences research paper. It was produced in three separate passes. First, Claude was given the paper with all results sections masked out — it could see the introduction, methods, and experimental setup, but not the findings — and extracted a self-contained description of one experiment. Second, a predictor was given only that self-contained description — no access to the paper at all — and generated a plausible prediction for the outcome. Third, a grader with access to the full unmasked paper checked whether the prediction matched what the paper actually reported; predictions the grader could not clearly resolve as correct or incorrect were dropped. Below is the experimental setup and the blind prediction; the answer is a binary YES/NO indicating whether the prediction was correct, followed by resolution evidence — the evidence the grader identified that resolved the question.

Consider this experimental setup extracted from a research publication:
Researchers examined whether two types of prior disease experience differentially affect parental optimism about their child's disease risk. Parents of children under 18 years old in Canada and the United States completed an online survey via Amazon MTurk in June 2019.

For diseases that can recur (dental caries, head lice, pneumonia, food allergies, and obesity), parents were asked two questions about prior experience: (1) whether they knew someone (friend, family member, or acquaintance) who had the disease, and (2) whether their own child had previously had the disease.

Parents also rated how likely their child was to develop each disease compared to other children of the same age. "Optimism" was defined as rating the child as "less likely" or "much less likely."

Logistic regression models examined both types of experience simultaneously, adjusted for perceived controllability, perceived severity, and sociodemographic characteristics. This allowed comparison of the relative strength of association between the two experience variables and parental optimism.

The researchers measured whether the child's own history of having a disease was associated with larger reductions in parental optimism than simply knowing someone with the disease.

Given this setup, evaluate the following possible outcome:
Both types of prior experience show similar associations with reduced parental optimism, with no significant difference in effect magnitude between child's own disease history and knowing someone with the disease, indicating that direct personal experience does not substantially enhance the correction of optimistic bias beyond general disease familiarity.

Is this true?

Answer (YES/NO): NO